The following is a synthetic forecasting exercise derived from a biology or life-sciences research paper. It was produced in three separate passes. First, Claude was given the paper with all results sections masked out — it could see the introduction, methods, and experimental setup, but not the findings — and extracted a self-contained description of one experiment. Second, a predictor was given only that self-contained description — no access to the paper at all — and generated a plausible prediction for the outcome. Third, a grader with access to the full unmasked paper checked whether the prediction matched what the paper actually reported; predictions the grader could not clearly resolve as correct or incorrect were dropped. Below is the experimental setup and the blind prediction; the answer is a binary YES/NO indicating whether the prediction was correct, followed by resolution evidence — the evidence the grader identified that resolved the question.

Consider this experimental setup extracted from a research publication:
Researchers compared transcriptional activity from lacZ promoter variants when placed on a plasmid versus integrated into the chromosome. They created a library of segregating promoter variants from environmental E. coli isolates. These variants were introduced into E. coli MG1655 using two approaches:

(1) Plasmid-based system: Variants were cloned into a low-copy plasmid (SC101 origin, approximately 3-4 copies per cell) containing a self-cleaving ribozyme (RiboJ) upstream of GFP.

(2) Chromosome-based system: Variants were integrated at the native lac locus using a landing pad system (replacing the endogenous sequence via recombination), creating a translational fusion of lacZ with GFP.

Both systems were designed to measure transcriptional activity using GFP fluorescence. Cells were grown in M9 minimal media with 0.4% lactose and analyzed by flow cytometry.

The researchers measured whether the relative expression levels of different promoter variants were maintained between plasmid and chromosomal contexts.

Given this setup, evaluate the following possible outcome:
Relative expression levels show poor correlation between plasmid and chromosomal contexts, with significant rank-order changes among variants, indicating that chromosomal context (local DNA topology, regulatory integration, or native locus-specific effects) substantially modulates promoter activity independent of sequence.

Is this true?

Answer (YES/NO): NO